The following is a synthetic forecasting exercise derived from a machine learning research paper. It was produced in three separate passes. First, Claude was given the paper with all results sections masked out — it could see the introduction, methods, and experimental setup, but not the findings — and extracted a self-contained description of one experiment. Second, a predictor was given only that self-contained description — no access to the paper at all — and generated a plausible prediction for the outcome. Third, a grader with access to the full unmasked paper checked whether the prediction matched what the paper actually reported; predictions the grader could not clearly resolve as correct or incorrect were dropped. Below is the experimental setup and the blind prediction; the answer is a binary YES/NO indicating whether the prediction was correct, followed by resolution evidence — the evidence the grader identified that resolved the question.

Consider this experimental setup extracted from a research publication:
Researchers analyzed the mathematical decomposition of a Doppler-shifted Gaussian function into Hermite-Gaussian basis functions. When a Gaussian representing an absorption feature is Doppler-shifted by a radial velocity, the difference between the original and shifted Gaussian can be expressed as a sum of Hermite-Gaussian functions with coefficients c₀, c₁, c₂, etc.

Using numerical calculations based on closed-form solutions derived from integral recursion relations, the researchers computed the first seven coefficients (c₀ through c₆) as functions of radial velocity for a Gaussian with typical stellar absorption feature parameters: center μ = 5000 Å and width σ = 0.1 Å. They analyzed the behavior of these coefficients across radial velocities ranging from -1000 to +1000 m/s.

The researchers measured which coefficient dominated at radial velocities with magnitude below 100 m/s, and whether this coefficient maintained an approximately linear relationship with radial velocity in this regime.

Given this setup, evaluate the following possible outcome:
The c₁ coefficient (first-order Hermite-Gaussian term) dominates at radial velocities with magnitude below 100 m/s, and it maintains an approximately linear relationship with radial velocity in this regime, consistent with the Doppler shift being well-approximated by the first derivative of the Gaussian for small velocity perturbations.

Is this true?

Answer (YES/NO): YES